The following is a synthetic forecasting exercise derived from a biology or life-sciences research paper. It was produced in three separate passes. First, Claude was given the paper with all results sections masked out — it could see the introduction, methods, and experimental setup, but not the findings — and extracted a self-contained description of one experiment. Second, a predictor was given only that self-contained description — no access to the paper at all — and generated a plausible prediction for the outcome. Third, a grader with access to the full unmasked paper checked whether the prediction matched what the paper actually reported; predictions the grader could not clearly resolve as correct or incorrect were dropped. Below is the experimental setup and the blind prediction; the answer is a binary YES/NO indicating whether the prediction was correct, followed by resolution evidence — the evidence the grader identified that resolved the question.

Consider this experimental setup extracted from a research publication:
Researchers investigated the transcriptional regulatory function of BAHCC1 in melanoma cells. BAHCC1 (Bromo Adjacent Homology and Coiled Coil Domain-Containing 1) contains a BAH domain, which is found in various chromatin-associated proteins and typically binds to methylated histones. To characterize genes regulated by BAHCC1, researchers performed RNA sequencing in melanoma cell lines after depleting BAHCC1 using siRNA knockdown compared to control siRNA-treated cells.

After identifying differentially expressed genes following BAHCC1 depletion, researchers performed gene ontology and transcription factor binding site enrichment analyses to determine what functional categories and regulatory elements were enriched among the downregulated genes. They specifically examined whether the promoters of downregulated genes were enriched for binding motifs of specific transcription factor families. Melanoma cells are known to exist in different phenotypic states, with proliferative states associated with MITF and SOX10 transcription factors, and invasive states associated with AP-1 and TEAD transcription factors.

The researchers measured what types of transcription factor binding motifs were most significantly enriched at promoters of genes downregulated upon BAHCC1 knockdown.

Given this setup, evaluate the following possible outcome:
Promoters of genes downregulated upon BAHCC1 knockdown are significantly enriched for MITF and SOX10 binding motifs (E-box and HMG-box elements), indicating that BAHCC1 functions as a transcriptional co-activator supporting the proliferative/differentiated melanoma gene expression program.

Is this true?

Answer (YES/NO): NO